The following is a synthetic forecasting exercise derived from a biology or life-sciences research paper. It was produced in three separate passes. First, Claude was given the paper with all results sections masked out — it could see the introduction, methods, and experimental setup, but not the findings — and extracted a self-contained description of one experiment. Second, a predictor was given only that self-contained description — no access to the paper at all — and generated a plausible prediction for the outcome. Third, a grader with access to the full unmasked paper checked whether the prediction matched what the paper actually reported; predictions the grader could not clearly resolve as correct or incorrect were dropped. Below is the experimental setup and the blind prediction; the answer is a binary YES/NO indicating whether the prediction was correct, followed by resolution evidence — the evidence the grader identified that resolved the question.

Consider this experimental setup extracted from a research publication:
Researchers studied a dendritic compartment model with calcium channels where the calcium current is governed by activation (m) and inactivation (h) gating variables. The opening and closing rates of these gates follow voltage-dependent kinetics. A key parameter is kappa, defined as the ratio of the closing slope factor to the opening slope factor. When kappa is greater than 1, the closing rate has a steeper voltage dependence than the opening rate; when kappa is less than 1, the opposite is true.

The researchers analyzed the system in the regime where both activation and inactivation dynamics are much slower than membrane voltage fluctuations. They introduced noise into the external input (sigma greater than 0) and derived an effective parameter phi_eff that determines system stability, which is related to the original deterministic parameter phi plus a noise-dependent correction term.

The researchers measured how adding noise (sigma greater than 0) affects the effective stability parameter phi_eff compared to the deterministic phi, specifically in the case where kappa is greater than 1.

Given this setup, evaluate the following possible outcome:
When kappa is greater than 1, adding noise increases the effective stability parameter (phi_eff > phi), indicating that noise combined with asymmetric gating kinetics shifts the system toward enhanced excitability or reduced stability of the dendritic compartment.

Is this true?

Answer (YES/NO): YES